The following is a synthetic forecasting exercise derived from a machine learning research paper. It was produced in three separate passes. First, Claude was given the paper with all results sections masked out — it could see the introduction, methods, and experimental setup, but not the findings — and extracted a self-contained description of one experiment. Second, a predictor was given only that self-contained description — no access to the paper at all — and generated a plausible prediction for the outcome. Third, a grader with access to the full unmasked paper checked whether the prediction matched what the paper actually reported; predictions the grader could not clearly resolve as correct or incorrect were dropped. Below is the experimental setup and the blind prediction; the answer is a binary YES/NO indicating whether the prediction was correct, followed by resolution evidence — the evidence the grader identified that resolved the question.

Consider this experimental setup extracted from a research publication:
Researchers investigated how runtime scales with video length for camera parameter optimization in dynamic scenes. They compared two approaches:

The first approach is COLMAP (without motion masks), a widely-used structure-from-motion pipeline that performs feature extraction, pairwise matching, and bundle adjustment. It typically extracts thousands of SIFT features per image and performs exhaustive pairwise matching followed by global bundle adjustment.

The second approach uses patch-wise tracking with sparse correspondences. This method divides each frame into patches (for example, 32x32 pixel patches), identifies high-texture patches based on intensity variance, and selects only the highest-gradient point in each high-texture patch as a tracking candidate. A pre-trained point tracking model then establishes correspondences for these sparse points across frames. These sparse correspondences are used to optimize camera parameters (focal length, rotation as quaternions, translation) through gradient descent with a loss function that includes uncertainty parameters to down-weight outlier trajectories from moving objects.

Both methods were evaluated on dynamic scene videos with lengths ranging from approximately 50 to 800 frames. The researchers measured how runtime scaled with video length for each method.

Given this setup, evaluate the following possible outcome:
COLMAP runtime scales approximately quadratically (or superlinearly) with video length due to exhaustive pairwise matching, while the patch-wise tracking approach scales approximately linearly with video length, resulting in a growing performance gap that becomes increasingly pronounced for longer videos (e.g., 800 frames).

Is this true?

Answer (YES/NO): NO